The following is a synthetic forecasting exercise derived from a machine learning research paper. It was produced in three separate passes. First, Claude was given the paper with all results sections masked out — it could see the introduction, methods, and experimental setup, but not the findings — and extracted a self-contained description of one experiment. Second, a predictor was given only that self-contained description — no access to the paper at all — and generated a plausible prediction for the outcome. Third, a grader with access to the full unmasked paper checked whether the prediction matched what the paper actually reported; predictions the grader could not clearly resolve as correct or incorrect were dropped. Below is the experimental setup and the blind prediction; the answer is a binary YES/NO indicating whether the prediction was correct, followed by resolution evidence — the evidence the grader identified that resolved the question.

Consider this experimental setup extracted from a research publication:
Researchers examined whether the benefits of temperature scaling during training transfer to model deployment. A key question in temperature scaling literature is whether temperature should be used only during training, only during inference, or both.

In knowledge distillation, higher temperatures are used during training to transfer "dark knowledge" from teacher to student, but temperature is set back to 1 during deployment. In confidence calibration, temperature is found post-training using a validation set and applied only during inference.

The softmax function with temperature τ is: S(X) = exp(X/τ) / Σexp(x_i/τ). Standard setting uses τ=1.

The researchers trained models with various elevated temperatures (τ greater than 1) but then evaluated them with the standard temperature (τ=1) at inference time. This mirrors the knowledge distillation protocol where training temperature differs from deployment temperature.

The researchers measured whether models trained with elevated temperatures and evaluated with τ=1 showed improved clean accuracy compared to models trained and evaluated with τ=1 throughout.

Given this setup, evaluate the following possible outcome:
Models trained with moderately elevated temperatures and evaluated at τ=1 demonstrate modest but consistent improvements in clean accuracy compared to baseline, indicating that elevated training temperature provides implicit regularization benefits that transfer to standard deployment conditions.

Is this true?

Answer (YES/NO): NO